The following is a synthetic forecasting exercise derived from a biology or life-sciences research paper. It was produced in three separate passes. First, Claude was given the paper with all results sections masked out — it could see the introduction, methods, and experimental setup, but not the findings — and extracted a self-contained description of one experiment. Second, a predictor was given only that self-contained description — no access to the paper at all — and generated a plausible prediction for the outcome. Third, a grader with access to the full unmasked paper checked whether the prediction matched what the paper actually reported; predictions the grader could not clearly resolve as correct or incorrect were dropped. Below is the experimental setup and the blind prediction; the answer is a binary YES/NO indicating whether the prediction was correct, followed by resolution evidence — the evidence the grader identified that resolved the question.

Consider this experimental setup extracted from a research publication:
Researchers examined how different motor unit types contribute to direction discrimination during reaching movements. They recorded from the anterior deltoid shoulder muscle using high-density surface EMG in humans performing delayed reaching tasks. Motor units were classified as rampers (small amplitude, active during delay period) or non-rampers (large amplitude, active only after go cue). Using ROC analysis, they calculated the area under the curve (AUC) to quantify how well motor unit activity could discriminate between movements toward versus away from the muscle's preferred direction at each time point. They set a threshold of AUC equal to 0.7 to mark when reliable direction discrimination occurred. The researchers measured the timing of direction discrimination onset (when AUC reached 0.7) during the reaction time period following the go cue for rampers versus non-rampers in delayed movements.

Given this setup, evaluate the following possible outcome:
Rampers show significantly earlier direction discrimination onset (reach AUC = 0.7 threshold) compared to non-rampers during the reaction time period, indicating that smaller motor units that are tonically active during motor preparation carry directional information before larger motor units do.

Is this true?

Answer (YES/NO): YES